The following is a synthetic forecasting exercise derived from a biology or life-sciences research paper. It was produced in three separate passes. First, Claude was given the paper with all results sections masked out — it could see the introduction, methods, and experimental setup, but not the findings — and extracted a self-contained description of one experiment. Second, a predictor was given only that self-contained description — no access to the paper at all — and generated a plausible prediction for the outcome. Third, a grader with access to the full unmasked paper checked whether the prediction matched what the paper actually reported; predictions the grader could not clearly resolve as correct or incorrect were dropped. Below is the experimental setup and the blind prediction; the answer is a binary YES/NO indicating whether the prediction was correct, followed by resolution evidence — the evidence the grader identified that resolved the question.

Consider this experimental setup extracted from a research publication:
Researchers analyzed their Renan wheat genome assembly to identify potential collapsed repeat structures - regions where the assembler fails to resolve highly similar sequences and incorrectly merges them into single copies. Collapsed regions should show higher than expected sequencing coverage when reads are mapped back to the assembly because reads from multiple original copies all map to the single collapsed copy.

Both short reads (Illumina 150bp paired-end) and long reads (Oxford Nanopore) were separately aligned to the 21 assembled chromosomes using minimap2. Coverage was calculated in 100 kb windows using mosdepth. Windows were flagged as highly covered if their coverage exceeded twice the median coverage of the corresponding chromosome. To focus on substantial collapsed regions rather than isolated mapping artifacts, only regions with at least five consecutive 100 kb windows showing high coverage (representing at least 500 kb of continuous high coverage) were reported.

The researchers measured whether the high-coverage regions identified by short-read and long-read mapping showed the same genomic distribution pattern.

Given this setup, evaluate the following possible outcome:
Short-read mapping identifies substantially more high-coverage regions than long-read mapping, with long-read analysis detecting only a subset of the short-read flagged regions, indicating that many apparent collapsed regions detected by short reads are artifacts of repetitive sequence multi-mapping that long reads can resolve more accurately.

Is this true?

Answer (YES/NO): NO